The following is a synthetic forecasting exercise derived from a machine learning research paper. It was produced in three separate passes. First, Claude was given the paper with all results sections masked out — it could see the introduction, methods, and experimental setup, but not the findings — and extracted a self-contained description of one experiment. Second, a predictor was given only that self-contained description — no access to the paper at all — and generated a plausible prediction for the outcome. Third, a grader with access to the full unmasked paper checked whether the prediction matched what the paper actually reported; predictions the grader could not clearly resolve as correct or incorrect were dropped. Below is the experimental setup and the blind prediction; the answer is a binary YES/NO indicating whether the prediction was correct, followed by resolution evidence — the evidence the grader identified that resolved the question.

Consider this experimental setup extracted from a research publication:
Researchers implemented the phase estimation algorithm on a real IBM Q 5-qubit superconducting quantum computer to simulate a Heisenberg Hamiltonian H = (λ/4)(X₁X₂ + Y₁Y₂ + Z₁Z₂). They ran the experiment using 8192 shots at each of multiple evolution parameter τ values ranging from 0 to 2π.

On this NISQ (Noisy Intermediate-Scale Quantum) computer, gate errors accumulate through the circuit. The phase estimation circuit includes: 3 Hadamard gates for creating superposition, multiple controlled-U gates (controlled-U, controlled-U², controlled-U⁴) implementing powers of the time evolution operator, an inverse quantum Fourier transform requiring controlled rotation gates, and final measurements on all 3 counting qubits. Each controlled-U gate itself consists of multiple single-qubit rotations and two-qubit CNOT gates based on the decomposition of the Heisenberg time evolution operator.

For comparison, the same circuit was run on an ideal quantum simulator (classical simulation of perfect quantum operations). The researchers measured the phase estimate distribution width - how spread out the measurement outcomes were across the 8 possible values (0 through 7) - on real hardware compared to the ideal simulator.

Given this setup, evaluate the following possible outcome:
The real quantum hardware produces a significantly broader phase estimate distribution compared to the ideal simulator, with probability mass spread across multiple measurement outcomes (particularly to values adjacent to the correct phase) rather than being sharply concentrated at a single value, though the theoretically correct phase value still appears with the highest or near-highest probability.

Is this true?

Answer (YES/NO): NO